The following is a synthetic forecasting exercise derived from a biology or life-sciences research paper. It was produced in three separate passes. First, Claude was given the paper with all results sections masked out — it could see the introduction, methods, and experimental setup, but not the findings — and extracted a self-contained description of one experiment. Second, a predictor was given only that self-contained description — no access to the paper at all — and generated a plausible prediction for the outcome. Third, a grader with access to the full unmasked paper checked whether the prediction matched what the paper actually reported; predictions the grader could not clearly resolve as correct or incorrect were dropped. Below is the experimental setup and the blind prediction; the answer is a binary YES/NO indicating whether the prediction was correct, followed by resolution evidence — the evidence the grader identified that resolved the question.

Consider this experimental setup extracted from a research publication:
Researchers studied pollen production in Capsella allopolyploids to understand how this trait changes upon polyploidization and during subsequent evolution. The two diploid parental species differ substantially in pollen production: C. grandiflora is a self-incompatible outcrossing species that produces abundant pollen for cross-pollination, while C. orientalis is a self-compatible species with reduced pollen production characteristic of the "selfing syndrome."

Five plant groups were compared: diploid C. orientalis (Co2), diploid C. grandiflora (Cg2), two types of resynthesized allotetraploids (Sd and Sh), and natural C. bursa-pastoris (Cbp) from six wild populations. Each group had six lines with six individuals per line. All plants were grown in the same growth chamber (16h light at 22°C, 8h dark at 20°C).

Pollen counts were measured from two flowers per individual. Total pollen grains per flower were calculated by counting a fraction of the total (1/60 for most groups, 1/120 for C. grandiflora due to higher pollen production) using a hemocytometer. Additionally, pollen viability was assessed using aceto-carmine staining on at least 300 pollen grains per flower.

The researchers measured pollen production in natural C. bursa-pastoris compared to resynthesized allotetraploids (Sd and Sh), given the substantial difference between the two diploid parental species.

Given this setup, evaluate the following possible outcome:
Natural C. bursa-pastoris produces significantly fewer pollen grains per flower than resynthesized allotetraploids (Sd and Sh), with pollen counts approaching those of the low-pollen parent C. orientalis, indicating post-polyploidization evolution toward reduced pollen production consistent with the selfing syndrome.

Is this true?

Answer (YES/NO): YES